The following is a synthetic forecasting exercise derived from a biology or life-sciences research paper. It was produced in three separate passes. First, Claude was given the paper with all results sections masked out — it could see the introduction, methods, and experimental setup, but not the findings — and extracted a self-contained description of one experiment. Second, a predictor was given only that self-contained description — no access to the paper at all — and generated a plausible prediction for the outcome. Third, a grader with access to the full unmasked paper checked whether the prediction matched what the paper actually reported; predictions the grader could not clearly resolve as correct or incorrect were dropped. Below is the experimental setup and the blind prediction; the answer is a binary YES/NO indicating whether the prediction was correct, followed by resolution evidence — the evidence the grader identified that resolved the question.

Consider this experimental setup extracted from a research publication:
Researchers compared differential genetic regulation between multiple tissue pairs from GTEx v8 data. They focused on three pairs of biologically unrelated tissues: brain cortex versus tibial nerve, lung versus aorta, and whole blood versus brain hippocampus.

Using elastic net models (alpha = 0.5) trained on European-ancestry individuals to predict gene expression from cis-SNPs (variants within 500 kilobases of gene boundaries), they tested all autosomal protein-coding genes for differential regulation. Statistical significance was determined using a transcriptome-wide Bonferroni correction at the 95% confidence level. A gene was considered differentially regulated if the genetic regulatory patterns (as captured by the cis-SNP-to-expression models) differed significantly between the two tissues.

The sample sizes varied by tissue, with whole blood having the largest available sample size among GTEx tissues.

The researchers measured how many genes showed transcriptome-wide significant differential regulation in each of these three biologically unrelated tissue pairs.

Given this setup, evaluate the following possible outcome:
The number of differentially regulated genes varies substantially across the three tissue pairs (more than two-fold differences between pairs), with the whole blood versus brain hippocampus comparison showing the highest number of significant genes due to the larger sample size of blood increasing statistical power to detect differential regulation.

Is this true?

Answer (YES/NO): NO